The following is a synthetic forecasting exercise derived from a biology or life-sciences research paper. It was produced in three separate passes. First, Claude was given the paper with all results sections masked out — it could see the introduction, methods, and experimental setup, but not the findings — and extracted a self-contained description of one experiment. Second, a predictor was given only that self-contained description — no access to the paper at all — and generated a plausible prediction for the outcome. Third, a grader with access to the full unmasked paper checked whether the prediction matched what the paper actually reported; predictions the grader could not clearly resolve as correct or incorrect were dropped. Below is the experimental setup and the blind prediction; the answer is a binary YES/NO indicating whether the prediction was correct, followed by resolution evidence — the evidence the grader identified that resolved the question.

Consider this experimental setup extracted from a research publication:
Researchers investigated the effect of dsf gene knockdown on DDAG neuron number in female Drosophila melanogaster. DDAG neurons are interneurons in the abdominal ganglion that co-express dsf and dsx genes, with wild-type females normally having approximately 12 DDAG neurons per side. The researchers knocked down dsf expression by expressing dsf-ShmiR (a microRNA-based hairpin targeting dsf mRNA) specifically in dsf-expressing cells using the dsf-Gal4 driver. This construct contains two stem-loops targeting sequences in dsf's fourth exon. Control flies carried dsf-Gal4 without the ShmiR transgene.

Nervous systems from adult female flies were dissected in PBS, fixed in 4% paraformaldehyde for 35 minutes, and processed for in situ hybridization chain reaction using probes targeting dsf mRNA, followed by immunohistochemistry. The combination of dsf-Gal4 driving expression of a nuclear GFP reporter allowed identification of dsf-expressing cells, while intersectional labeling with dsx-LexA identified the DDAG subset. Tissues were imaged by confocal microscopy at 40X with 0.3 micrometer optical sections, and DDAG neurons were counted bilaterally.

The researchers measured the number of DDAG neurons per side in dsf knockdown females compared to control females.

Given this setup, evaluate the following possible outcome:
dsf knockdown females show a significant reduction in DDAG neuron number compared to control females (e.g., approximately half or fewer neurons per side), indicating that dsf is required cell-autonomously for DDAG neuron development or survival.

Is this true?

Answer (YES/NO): NO